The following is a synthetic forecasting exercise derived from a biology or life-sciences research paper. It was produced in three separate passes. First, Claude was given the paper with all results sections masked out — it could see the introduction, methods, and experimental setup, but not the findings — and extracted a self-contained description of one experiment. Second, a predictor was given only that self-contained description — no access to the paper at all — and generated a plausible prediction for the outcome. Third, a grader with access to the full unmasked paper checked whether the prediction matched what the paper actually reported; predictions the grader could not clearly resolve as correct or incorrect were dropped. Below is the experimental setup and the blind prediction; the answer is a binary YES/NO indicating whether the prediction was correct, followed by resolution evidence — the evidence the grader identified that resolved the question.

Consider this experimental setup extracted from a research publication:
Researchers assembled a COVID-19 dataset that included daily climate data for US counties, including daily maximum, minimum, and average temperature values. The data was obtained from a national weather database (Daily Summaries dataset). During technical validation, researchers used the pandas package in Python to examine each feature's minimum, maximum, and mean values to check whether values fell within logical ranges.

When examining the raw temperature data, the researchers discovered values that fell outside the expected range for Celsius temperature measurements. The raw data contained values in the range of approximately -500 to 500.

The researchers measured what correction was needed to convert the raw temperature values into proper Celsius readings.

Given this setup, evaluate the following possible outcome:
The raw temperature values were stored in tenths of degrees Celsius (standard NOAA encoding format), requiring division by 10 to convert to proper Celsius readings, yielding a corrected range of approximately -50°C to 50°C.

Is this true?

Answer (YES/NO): YES